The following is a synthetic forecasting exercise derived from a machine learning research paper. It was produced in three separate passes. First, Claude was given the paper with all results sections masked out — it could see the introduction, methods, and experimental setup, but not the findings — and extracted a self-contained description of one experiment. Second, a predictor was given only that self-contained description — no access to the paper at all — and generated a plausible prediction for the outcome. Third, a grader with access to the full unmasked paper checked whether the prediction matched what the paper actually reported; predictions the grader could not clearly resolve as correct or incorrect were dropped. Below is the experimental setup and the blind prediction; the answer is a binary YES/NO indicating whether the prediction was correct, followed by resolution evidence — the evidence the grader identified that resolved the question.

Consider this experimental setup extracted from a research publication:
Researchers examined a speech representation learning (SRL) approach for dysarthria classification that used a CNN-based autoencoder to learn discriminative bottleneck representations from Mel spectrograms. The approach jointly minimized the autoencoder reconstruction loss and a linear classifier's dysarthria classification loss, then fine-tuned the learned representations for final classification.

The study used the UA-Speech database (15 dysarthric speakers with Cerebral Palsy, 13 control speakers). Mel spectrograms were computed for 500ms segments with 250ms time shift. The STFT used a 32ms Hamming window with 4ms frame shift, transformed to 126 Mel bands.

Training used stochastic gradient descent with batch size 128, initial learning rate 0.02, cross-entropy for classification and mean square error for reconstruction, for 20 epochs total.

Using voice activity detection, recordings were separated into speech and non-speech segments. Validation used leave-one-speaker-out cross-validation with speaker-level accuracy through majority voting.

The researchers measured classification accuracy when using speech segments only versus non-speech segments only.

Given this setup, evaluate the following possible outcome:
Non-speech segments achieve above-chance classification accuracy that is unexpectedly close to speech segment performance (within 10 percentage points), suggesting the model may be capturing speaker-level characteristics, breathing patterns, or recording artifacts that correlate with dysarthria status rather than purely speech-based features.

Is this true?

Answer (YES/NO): YES